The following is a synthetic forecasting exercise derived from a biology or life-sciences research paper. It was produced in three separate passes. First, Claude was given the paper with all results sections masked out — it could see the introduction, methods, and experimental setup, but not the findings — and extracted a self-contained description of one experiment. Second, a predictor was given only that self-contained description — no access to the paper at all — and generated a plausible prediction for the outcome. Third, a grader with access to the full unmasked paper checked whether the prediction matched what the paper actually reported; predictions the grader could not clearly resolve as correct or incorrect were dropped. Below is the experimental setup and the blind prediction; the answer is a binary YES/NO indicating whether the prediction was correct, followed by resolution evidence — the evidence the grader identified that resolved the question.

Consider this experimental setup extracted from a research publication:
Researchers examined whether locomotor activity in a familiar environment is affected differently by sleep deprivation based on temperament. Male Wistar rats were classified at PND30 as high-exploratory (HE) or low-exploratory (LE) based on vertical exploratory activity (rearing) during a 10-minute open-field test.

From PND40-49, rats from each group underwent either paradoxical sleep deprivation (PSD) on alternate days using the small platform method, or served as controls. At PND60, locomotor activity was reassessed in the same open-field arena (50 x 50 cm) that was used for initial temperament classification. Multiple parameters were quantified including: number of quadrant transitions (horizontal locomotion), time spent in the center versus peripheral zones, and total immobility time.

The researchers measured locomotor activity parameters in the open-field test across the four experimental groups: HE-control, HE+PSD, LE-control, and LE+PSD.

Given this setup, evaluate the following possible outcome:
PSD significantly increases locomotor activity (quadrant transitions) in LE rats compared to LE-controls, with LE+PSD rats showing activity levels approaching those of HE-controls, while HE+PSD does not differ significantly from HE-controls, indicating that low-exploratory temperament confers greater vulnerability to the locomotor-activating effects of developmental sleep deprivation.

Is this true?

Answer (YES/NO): NO